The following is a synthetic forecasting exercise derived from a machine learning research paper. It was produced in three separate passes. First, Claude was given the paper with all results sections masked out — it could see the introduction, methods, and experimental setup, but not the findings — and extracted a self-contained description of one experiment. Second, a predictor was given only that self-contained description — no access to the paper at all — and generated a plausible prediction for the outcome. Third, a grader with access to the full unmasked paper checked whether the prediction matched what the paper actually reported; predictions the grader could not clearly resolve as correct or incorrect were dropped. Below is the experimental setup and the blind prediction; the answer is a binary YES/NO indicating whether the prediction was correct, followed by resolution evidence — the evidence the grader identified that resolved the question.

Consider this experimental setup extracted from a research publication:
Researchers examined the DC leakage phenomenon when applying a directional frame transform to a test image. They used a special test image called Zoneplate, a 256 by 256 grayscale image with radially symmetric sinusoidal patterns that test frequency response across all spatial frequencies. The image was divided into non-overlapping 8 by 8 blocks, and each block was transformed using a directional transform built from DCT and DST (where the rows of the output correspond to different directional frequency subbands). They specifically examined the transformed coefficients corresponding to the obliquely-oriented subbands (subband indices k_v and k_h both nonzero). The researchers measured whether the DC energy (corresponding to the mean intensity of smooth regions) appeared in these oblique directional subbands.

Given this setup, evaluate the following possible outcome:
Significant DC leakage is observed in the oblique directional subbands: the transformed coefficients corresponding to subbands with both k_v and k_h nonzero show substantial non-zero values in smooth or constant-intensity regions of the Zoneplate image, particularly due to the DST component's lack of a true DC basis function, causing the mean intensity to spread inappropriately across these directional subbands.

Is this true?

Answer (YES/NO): YES